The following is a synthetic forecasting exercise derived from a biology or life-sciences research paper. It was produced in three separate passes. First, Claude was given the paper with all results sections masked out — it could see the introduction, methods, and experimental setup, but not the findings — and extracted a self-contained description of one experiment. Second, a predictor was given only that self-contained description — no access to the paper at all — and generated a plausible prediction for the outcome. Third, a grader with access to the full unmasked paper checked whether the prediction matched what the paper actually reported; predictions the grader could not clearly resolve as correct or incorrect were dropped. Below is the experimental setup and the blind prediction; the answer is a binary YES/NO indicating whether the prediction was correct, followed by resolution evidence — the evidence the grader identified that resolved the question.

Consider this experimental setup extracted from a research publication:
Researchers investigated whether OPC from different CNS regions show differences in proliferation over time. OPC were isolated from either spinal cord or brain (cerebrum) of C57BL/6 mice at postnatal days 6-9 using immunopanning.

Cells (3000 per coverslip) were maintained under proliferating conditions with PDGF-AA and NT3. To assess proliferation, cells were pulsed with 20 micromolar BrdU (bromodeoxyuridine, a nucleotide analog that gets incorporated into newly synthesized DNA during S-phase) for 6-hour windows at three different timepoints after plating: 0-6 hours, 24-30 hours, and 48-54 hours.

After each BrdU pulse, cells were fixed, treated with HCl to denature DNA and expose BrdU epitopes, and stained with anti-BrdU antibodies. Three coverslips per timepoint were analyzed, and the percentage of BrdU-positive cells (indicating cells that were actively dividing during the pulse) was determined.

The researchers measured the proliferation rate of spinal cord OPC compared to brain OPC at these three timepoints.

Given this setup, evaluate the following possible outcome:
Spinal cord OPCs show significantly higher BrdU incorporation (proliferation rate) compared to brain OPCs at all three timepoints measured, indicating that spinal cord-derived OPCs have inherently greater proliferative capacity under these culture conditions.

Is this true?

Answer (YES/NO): NO